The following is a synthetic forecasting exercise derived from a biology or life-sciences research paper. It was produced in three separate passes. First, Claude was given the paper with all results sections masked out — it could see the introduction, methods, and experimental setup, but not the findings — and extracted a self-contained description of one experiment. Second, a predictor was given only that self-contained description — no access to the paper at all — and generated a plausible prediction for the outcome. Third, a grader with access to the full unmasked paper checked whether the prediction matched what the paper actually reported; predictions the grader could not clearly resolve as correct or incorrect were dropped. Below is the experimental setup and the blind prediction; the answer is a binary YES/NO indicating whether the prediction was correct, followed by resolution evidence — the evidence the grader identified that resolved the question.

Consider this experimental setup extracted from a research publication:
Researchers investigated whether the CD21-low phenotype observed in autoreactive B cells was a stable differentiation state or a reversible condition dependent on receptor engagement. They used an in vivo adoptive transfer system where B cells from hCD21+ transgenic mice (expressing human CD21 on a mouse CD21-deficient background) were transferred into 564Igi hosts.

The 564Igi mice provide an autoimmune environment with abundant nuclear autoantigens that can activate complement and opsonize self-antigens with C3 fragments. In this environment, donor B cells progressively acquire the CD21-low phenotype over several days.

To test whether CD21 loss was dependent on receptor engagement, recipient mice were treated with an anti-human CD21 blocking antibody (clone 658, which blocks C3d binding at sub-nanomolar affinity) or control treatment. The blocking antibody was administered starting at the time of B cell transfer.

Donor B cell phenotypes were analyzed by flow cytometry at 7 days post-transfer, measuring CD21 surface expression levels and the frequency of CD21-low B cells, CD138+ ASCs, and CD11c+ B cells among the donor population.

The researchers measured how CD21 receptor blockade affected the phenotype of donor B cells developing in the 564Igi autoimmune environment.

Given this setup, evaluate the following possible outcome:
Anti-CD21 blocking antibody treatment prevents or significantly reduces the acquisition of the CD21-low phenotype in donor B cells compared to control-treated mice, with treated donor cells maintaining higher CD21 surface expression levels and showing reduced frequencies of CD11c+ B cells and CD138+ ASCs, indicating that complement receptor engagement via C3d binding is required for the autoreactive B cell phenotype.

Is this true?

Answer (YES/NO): YES